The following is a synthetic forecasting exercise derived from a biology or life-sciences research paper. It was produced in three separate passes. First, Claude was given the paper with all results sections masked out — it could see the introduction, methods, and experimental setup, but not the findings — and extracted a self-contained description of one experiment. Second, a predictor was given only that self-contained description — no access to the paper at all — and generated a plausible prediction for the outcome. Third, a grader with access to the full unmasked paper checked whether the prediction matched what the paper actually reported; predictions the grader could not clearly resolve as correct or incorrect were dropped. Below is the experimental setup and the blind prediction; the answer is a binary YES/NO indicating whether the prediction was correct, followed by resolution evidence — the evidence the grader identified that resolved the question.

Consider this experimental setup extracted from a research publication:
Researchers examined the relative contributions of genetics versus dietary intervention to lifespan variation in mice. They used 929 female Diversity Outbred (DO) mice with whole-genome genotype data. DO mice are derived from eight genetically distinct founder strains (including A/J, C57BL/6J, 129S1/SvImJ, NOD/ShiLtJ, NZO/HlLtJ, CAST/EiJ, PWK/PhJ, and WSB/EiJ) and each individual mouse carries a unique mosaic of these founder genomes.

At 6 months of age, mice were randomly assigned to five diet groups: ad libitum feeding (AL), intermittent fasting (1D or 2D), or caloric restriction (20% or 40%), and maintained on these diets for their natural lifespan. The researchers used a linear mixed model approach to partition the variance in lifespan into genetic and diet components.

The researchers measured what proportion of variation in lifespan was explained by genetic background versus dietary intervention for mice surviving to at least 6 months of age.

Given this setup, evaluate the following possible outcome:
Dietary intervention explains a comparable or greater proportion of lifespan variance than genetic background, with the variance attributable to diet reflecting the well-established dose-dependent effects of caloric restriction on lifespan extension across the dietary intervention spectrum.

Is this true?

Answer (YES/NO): NO